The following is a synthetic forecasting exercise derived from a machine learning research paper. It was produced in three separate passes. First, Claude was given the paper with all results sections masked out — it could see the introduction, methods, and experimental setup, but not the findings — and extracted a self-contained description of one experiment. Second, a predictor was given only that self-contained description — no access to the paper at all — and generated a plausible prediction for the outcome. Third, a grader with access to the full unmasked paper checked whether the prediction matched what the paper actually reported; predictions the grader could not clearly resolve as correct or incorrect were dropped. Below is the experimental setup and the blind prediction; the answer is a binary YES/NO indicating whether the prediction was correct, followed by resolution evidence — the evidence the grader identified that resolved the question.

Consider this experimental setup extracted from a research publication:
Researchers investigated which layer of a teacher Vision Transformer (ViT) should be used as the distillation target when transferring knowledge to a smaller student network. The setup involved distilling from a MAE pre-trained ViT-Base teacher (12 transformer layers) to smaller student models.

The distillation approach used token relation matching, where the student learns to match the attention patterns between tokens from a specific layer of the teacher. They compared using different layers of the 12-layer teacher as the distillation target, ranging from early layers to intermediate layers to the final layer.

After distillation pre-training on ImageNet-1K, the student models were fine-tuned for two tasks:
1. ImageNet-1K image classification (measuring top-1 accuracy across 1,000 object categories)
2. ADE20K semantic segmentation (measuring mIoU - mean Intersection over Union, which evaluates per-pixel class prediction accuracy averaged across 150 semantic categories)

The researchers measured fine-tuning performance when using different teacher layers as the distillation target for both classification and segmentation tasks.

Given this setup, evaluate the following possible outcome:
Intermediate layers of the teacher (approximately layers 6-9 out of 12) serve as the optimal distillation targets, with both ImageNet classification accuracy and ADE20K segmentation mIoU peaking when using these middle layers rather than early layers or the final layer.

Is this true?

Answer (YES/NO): NO